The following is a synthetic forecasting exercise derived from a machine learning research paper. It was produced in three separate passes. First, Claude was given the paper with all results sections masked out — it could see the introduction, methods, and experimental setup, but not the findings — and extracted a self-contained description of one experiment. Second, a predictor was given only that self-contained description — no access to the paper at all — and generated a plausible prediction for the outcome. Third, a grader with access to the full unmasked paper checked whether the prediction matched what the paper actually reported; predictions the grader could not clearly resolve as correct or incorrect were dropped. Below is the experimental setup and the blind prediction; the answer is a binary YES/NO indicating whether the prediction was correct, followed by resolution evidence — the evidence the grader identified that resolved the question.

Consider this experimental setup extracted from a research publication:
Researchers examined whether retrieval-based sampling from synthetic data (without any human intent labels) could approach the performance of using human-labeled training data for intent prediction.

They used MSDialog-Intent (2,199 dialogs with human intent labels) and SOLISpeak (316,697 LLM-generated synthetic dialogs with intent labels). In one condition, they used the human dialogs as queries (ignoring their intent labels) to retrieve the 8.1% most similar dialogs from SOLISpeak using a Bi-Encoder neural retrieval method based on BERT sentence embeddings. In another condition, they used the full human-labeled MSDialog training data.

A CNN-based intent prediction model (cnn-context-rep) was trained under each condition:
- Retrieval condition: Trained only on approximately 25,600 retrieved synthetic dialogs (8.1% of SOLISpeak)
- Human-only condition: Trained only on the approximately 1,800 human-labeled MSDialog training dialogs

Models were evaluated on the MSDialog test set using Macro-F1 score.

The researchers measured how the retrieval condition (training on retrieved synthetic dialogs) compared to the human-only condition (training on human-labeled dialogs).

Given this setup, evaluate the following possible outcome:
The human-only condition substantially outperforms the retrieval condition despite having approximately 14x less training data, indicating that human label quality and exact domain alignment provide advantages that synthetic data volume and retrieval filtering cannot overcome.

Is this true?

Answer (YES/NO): NO